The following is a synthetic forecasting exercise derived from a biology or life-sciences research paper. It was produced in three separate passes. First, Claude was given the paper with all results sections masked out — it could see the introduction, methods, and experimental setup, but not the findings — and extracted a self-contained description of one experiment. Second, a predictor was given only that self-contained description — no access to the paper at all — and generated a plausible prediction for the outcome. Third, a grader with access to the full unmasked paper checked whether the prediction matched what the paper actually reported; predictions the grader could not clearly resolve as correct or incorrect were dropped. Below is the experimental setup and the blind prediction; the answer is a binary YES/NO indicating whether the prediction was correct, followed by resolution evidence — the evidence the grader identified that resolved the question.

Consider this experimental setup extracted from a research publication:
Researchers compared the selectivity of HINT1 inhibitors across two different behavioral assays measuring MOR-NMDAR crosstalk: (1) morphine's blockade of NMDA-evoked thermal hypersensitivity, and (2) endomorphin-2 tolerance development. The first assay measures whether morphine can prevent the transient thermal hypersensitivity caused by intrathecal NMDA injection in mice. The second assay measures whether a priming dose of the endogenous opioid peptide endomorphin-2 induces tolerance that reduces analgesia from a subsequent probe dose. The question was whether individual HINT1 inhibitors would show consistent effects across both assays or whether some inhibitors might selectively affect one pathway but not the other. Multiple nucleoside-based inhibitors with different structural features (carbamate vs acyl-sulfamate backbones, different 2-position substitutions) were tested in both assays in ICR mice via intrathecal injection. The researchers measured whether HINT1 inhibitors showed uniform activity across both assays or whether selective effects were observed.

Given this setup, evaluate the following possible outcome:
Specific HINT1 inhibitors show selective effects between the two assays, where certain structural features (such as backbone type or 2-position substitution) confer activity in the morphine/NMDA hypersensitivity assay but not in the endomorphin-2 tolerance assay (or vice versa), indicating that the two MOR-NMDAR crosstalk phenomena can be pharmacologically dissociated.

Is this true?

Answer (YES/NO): YES